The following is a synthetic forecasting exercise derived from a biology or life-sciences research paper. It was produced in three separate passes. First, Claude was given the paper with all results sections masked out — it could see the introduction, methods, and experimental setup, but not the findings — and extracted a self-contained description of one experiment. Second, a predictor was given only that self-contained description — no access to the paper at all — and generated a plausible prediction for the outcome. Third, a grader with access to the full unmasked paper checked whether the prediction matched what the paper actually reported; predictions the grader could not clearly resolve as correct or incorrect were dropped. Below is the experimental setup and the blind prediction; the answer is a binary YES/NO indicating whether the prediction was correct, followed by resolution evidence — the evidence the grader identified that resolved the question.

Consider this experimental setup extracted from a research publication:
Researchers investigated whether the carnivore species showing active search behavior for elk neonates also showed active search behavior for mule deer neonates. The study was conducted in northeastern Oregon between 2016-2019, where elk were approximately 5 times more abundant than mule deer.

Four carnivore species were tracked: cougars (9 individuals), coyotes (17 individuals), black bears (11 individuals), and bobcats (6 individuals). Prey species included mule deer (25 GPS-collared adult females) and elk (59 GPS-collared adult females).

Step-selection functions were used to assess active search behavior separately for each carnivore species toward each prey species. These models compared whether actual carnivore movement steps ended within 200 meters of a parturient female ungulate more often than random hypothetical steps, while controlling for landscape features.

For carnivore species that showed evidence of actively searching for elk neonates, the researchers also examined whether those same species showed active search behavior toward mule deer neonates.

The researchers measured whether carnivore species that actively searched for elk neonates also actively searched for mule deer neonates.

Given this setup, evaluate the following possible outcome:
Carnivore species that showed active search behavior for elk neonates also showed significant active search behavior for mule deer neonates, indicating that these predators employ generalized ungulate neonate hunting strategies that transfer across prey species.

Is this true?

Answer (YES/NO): NO